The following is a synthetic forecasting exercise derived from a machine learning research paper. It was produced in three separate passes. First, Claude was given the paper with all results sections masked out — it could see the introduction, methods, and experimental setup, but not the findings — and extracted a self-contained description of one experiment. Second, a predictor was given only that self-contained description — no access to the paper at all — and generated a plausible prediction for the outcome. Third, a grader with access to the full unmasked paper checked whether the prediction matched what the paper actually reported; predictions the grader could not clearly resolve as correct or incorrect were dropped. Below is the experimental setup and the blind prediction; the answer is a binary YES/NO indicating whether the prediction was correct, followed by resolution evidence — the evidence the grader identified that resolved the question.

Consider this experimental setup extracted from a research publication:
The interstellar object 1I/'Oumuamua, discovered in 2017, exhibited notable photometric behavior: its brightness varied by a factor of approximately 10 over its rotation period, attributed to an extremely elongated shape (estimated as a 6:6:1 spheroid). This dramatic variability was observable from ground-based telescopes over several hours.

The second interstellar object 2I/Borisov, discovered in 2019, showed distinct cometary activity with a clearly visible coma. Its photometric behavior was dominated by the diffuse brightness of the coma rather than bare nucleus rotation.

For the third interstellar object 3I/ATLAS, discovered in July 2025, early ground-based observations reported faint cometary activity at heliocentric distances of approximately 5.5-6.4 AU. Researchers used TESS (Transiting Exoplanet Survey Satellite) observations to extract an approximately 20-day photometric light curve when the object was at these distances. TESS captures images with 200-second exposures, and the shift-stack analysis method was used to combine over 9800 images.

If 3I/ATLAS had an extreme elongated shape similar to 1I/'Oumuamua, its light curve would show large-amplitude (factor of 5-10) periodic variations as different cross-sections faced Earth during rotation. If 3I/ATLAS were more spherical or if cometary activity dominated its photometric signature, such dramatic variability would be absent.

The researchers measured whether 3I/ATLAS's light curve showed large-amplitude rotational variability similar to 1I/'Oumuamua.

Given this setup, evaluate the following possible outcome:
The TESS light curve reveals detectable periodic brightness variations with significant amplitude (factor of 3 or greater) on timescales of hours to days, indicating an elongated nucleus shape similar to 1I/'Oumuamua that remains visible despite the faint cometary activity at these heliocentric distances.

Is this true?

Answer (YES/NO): NO